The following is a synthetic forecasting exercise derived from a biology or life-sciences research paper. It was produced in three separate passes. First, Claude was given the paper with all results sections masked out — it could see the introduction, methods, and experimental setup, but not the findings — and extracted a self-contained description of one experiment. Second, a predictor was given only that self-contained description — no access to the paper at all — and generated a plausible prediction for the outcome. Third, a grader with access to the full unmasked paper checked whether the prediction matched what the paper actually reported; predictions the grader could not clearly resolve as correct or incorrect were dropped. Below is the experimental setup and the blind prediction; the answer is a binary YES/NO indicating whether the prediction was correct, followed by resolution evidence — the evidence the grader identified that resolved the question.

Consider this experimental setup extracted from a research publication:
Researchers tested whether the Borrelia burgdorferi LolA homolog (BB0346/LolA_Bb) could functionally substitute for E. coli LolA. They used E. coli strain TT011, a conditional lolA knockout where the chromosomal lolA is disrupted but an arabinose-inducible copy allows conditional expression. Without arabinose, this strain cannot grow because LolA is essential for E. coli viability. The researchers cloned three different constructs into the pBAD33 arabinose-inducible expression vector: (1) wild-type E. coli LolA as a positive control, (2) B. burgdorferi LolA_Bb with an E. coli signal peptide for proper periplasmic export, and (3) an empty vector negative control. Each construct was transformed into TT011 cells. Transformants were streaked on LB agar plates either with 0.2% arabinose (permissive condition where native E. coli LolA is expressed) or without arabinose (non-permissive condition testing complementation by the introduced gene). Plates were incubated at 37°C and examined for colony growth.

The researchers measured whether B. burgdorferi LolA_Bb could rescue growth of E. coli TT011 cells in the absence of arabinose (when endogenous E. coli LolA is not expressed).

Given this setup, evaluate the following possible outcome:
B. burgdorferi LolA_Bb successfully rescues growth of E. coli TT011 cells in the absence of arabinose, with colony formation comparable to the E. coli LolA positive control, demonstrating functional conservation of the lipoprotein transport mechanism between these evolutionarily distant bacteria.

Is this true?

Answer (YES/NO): NO